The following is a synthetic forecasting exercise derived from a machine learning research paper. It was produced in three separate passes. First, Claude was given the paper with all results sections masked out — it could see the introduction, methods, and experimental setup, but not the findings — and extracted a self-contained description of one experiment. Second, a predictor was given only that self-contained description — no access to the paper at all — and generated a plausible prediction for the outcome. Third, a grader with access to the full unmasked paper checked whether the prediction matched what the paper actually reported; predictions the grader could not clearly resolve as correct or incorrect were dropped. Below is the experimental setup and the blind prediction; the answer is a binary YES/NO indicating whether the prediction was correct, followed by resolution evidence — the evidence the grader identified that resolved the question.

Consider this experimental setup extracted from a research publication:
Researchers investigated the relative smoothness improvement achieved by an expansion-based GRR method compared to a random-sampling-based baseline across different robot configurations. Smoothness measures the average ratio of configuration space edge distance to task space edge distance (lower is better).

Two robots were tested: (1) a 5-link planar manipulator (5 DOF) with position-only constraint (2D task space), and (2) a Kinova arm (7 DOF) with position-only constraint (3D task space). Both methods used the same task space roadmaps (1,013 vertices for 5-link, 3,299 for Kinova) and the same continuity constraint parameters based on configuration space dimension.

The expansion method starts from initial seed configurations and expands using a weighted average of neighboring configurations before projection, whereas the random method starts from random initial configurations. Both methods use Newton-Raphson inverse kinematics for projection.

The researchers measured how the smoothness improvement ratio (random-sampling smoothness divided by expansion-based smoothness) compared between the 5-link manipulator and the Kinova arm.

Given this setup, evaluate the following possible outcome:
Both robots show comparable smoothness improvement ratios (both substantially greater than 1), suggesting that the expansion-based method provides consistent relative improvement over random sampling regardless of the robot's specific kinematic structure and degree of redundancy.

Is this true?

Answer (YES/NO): NO